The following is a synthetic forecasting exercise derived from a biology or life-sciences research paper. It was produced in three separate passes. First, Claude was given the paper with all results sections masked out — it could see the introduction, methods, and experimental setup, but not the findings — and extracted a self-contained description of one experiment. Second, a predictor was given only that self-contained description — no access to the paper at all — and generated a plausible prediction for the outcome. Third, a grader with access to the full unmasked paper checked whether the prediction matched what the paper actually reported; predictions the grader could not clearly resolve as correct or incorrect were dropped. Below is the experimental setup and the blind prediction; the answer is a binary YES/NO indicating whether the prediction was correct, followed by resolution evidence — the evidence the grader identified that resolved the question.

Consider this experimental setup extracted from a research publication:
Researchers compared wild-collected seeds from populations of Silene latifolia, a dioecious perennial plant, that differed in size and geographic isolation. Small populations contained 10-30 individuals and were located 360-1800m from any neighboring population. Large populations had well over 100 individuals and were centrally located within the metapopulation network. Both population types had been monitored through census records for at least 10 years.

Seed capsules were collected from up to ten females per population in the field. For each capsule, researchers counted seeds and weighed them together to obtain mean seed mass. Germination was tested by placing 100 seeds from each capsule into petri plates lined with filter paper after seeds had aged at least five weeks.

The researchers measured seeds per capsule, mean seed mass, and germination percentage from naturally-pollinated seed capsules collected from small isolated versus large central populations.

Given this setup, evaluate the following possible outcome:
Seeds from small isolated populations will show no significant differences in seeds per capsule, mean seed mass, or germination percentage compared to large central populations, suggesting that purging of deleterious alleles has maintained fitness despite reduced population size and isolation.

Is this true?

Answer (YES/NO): NO